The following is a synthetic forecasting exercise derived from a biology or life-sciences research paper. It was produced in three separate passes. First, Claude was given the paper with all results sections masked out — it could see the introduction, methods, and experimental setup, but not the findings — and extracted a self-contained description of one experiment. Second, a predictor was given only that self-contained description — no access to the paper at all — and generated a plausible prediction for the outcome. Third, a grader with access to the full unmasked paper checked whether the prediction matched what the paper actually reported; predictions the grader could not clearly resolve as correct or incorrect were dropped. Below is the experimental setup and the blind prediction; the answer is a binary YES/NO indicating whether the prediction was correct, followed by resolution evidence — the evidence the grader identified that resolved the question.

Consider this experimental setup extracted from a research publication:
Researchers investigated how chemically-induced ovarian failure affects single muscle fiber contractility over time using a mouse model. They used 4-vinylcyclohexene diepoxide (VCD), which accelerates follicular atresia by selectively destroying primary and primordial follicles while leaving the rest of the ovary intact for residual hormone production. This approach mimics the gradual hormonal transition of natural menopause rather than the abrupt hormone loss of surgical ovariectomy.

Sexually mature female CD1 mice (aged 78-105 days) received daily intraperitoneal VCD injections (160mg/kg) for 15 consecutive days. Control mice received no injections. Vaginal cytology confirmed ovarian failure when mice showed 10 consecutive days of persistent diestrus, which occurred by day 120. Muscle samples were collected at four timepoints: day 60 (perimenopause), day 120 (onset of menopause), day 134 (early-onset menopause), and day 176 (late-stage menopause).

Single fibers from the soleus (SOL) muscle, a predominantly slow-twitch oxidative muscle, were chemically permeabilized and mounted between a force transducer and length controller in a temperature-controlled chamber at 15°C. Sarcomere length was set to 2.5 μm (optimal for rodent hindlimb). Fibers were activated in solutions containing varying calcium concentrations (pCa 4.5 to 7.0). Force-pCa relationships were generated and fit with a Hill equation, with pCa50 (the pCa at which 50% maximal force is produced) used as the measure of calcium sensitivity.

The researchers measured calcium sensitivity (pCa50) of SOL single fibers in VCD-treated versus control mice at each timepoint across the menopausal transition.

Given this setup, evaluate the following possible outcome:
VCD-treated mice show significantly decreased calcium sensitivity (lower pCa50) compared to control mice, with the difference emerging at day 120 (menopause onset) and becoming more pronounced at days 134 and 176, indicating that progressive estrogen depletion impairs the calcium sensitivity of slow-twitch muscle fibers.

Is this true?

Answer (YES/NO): NO